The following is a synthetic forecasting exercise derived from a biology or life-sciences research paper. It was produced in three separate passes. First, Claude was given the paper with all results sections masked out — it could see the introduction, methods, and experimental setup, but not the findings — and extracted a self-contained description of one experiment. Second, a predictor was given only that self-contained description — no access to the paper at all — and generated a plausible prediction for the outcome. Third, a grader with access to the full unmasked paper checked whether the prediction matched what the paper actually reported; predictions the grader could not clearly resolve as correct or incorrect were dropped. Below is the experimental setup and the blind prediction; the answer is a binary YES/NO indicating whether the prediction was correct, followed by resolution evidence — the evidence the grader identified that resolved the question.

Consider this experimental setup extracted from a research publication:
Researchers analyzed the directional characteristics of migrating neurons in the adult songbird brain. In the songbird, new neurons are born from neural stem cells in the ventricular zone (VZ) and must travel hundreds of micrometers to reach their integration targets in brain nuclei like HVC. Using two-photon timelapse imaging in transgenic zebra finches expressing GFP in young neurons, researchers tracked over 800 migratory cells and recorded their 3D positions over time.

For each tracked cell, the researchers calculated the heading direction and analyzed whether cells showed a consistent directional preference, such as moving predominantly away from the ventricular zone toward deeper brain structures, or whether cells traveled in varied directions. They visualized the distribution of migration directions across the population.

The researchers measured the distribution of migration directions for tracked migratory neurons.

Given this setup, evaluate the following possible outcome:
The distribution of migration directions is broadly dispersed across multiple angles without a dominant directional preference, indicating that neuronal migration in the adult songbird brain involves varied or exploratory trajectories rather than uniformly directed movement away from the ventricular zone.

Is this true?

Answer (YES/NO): YES